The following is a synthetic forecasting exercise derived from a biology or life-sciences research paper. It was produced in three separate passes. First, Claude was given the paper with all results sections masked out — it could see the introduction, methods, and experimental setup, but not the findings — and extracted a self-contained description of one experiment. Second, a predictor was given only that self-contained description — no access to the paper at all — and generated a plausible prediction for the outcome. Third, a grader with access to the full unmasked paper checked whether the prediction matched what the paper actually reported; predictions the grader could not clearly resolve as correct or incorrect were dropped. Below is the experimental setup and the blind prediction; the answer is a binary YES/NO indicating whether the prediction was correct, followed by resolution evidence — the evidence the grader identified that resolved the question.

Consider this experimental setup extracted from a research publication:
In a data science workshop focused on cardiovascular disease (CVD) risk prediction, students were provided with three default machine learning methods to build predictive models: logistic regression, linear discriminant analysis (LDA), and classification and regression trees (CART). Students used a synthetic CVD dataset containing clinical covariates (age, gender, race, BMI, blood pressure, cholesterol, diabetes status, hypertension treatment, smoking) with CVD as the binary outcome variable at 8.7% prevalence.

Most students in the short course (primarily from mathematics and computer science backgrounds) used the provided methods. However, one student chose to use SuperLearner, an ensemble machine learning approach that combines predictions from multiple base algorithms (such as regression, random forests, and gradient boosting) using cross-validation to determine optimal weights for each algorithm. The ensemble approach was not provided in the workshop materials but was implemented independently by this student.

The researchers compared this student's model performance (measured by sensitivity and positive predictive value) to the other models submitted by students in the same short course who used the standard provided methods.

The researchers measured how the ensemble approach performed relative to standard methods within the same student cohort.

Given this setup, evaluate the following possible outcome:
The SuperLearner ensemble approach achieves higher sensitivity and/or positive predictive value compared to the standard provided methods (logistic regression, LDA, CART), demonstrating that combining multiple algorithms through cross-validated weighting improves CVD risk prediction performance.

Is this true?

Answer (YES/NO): YES